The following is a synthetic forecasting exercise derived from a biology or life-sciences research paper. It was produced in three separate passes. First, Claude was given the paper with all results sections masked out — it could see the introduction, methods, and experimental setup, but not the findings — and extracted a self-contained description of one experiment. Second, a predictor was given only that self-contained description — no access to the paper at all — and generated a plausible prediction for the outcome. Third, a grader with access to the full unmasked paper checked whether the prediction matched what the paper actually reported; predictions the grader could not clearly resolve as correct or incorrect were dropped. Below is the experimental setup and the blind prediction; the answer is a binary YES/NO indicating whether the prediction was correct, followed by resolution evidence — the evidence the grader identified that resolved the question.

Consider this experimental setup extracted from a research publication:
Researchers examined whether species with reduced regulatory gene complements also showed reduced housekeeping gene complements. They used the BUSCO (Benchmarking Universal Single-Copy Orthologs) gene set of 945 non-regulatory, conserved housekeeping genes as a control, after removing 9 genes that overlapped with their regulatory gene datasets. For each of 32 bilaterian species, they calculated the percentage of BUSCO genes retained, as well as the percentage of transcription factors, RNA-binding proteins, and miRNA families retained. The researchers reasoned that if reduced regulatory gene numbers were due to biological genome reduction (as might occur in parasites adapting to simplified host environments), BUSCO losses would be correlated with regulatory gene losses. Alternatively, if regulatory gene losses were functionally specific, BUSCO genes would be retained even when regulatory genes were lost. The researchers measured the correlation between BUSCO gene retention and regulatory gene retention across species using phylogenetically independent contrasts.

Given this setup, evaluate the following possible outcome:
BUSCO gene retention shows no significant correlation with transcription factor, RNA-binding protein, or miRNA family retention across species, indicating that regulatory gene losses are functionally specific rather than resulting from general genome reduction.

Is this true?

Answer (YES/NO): NO